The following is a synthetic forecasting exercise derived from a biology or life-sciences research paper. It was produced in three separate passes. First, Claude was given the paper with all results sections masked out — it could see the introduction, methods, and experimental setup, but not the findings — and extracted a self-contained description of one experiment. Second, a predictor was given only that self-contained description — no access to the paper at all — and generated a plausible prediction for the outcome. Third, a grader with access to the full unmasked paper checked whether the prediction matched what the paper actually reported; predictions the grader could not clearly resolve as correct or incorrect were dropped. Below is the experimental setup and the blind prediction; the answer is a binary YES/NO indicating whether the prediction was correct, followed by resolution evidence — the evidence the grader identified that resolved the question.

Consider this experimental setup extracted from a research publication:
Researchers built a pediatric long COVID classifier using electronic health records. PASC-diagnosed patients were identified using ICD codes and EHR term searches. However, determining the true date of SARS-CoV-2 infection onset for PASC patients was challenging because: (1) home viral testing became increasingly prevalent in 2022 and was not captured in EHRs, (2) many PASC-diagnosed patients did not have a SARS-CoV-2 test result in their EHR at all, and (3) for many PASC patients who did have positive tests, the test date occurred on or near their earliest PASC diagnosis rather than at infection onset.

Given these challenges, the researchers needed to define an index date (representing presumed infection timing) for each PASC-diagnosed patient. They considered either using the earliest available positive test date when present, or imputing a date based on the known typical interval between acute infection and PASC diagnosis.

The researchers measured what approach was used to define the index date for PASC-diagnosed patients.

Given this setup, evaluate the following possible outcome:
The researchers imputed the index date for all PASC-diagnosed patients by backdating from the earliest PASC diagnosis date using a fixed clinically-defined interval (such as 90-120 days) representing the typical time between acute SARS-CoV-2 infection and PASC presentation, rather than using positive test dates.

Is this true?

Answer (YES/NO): NO